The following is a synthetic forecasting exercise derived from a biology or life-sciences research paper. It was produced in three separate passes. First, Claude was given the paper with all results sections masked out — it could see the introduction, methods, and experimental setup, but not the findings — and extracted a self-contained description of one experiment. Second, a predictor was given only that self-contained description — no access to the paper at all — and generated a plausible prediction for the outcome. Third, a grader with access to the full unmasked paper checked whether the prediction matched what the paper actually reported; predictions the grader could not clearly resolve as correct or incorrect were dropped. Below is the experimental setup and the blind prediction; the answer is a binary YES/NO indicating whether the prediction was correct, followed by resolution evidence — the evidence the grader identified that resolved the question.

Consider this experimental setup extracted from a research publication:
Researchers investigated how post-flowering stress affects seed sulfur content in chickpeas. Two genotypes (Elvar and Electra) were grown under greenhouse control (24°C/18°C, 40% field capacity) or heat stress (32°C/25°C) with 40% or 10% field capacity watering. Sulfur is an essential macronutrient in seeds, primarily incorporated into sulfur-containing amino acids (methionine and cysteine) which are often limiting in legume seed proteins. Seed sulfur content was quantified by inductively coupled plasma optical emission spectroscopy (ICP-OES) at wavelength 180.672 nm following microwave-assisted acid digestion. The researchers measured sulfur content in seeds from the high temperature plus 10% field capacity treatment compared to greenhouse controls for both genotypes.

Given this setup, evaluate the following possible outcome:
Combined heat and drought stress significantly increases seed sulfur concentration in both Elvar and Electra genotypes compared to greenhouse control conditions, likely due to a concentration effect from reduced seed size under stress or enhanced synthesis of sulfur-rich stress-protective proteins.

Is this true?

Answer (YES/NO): YES